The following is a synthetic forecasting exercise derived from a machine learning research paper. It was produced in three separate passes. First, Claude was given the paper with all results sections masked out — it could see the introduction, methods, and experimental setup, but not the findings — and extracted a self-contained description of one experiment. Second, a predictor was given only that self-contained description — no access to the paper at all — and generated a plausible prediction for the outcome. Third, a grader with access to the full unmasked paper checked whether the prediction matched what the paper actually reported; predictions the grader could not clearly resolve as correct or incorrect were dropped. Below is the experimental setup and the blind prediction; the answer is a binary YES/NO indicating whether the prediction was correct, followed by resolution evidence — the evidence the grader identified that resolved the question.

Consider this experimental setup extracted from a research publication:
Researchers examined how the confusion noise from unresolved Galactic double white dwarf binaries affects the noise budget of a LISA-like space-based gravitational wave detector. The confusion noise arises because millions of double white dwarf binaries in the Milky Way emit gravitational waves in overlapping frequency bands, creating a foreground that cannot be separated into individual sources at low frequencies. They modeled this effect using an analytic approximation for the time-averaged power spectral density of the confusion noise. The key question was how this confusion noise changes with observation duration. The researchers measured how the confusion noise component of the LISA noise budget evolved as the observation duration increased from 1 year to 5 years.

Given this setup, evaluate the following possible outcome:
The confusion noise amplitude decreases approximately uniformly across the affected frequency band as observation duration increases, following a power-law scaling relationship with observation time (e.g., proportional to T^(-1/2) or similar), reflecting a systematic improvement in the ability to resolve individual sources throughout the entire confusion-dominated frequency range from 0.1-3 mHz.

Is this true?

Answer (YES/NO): NO